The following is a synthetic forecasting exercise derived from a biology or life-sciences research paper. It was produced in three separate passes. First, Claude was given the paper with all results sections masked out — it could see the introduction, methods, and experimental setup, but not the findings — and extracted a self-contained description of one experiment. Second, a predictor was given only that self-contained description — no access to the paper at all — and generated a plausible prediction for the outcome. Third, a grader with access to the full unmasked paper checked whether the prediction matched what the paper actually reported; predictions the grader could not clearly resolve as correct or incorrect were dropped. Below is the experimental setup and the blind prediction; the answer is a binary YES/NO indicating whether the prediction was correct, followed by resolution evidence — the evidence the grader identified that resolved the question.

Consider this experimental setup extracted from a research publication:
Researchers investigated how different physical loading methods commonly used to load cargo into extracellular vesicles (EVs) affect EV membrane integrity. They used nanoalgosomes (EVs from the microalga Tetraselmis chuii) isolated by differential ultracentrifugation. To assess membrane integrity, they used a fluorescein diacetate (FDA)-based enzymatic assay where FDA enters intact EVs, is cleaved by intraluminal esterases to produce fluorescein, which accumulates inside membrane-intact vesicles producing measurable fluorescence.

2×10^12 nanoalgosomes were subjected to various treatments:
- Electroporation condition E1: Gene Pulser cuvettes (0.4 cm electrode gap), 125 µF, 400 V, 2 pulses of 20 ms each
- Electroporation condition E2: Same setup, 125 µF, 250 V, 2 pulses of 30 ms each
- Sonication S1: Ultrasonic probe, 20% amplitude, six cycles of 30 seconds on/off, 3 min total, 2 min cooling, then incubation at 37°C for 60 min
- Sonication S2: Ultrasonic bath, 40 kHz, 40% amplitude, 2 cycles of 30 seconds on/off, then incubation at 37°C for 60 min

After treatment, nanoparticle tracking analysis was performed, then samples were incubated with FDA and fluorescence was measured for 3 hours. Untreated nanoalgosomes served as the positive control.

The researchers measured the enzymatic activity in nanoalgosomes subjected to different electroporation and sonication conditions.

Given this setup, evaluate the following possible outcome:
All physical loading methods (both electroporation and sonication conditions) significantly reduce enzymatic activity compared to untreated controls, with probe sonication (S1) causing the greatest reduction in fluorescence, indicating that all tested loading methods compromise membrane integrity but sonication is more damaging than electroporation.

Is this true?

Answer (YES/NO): NO